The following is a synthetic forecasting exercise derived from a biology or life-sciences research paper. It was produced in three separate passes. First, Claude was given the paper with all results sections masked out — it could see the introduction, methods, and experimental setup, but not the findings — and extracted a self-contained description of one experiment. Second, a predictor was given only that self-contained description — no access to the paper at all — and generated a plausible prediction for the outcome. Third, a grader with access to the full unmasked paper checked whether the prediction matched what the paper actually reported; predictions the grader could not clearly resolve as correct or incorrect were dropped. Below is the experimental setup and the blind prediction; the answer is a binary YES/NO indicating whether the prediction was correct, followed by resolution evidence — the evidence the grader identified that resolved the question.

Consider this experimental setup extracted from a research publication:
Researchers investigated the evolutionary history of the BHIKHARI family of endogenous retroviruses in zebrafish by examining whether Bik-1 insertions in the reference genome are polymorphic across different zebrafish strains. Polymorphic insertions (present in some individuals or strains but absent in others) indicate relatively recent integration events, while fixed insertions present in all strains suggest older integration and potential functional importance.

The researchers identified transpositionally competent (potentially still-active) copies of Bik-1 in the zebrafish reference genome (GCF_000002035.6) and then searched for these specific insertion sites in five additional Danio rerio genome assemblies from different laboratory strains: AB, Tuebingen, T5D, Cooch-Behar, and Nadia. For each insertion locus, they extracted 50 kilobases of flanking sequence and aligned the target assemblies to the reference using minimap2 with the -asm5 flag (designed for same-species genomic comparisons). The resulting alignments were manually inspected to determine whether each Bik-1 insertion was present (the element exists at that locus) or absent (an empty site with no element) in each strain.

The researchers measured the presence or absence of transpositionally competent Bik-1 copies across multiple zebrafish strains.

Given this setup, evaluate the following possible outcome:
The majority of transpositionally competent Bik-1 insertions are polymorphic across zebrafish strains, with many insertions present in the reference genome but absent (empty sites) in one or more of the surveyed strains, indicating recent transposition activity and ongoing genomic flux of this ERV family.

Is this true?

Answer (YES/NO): YES